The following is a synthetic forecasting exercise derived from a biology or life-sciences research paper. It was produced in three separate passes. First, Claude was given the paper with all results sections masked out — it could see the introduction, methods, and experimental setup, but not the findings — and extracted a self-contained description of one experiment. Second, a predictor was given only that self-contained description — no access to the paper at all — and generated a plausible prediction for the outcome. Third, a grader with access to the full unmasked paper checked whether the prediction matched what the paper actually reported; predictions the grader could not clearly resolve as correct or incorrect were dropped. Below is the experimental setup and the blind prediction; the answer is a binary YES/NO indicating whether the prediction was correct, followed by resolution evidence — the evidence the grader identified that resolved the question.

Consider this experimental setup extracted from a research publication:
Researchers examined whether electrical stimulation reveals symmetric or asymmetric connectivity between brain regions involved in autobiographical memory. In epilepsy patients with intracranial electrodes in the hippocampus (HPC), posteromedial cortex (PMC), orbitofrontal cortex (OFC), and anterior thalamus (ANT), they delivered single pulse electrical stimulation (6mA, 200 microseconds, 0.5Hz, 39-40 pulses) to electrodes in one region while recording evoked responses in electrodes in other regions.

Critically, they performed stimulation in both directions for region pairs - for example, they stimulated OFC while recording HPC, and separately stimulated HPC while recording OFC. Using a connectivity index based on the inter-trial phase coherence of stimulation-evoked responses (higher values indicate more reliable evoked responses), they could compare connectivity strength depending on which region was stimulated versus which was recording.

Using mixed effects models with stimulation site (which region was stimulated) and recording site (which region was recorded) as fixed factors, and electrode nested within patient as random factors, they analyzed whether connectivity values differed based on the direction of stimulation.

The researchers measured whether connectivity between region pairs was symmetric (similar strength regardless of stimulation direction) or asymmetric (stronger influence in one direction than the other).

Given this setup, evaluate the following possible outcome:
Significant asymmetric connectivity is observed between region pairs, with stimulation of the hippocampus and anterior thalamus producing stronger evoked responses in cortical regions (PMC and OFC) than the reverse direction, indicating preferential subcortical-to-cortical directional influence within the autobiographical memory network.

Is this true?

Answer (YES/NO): NO